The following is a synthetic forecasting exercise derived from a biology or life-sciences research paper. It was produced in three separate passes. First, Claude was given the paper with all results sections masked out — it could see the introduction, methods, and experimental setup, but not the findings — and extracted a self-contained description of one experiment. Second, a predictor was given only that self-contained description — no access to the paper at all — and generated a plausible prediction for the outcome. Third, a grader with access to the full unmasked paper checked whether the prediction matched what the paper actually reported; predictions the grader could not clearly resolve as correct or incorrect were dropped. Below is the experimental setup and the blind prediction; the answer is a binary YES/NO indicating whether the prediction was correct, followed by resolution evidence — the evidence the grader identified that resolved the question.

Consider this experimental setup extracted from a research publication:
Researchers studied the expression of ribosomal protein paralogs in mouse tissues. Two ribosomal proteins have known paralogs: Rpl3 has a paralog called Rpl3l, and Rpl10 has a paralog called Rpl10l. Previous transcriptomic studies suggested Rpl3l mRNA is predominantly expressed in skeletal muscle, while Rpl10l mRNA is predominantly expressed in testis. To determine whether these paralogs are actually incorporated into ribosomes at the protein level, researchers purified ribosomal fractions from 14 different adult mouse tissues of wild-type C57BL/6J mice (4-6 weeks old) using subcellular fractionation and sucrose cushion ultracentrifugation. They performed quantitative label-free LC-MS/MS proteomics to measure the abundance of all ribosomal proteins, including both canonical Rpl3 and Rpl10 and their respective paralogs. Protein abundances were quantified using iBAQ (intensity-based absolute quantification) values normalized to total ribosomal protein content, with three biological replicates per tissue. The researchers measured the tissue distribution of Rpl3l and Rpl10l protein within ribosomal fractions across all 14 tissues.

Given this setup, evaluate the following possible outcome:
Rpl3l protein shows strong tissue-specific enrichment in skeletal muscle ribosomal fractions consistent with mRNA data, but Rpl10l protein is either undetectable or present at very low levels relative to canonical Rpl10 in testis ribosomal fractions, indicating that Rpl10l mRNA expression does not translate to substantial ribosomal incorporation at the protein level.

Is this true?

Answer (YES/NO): NO